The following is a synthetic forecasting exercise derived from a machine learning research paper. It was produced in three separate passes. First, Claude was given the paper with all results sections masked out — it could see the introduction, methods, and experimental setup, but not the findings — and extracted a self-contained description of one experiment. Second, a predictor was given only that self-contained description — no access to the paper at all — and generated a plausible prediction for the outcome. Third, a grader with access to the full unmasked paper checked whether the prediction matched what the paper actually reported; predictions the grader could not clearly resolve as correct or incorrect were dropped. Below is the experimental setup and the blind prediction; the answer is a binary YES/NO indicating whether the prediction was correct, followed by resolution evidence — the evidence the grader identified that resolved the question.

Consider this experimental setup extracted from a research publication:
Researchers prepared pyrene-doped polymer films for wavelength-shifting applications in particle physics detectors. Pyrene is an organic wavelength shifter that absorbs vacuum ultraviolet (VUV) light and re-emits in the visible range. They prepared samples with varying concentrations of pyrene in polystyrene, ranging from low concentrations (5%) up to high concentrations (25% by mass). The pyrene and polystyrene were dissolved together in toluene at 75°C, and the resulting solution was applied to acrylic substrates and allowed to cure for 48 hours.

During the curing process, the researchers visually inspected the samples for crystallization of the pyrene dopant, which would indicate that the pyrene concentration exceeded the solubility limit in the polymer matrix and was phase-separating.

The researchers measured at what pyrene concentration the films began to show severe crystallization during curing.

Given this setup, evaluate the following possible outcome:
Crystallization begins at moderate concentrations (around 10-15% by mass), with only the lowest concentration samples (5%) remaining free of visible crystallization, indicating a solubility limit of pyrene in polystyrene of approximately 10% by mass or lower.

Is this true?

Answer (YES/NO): NO